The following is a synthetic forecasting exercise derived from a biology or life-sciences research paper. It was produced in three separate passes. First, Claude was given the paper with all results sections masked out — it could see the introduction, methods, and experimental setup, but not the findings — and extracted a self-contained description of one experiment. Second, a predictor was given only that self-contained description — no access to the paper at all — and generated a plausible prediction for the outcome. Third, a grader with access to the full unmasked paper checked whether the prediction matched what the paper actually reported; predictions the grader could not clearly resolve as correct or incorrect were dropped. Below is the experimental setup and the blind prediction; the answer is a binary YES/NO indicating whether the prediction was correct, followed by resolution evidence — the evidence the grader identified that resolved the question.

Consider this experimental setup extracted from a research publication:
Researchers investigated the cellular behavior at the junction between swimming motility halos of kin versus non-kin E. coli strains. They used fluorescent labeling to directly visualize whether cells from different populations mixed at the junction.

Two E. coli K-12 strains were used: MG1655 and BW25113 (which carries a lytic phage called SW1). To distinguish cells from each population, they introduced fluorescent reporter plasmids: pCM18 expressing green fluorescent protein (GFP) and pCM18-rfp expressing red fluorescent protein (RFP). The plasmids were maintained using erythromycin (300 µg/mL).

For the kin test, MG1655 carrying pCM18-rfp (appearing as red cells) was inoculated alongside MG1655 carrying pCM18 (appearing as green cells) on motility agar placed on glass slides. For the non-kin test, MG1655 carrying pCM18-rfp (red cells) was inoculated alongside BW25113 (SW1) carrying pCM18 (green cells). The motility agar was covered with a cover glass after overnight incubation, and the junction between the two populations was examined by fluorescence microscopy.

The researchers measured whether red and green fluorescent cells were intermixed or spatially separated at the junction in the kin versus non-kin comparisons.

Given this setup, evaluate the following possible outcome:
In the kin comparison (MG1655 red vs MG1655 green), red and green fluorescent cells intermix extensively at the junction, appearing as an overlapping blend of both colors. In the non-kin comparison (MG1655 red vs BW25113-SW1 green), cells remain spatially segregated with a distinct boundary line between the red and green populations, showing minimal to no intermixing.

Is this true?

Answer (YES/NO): YES